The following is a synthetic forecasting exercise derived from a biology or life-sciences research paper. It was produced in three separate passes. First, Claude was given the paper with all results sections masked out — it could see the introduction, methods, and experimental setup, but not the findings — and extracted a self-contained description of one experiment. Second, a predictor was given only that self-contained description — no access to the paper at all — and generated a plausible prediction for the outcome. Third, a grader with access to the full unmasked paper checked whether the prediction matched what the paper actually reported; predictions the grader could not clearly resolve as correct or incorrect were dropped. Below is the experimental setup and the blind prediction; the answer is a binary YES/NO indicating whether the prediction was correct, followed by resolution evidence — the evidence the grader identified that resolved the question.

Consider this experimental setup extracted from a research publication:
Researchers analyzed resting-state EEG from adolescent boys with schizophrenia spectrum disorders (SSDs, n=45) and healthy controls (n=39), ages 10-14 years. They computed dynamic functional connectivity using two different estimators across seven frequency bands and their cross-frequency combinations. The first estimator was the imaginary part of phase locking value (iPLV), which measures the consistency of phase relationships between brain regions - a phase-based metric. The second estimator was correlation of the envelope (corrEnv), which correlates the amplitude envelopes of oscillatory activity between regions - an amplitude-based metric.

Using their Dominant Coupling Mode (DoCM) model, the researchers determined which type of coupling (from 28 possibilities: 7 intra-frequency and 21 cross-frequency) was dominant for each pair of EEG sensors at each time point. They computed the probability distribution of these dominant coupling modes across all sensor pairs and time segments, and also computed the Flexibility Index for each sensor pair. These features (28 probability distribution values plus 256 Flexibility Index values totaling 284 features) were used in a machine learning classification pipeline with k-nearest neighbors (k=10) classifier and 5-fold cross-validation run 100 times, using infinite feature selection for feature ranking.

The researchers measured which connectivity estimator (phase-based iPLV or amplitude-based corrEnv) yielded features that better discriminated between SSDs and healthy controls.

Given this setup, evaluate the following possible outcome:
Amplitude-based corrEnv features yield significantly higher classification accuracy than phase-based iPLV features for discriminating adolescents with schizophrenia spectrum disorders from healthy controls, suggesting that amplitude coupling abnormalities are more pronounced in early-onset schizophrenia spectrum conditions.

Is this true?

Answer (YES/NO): YES